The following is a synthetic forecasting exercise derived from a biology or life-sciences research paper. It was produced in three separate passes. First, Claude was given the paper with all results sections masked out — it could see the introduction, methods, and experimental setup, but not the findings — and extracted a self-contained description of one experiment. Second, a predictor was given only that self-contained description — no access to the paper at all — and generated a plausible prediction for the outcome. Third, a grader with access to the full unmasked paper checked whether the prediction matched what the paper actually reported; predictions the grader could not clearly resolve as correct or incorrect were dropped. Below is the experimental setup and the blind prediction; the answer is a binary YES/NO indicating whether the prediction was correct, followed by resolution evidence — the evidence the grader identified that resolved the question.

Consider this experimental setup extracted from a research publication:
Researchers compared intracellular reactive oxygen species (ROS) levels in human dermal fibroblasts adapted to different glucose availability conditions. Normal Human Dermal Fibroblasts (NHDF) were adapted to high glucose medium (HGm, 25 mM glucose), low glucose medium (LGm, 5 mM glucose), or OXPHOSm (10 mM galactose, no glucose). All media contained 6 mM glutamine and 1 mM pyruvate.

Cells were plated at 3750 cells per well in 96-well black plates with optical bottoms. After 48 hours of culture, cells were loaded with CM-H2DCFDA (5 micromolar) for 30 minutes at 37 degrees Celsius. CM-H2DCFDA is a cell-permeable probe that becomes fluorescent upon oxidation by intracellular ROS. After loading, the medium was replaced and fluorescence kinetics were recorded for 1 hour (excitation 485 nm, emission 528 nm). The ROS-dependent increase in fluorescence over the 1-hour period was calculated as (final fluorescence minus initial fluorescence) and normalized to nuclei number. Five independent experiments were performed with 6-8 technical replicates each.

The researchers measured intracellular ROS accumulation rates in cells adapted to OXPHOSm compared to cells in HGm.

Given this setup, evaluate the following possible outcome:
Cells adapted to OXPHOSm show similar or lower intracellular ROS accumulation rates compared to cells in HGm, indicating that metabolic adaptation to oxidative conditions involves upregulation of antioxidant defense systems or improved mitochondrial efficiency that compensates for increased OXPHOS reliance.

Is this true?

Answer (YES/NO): NO